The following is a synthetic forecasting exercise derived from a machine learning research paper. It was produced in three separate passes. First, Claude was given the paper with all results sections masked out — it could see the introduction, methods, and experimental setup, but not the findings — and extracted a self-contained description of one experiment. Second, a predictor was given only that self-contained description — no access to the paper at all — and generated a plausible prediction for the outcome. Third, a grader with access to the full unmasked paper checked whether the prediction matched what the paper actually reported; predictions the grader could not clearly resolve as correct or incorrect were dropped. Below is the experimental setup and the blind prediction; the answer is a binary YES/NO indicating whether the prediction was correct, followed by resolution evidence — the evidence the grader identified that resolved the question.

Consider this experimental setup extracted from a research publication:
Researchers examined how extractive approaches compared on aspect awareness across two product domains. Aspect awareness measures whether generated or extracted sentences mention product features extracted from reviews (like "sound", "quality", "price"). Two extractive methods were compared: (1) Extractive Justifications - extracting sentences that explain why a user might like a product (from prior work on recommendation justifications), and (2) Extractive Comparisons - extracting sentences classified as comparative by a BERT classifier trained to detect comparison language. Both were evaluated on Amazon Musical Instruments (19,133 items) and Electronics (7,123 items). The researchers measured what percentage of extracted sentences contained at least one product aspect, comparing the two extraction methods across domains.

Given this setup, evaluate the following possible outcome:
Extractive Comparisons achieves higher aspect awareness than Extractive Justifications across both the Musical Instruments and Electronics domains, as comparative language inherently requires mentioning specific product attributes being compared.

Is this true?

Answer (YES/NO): NO